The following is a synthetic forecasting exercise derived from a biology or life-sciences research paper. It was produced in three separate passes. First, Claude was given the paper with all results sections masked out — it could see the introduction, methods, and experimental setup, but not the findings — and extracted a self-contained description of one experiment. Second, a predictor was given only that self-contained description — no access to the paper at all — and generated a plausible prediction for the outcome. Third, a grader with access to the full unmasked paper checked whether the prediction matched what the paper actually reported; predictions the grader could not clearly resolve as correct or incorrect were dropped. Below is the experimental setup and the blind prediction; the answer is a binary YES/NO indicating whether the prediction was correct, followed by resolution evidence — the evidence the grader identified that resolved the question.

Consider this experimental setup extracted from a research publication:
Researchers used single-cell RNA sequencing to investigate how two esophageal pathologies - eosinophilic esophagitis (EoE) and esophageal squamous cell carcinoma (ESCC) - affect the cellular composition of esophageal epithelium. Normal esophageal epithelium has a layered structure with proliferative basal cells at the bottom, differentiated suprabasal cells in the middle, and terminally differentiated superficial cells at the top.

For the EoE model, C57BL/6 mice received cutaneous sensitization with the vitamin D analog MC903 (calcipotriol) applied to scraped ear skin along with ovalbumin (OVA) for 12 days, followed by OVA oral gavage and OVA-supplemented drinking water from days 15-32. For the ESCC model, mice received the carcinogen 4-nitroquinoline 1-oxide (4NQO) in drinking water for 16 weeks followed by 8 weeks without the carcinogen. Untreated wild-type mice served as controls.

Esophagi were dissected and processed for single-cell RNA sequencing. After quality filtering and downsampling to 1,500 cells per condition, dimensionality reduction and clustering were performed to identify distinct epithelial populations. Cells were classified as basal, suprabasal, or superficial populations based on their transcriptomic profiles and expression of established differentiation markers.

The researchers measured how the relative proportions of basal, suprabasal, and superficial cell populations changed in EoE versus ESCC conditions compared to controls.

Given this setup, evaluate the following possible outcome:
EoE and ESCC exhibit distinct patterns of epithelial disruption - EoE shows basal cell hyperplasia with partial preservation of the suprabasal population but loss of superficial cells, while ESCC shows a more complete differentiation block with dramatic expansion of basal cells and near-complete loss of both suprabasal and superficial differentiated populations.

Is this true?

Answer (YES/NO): NO